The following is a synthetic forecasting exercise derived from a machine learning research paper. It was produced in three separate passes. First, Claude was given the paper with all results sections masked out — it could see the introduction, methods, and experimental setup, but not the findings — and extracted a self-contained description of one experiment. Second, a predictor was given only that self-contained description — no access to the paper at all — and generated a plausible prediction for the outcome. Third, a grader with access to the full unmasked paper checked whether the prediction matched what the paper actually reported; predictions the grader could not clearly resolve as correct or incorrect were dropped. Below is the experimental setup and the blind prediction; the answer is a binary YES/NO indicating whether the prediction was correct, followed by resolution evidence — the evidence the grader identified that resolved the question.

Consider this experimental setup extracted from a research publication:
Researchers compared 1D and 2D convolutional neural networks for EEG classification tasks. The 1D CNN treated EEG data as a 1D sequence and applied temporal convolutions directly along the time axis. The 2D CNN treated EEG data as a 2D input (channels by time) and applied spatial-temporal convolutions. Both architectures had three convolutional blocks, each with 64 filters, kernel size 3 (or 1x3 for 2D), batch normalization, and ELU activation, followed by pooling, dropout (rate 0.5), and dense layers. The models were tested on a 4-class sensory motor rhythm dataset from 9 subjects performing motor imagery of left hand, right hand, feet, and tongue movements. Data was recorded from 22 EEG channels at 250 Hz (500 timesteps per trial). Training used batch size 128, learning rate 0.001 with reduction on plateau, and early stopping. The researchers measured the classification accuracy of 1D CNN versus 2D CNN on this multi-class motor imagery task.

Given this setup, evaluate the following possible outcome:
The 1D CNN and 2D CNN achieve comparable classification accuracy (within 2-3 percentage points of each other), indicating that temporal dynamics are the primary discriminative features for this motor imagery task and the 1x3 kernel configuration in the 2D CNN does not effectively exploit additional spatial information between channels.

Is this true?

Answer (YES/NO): NO